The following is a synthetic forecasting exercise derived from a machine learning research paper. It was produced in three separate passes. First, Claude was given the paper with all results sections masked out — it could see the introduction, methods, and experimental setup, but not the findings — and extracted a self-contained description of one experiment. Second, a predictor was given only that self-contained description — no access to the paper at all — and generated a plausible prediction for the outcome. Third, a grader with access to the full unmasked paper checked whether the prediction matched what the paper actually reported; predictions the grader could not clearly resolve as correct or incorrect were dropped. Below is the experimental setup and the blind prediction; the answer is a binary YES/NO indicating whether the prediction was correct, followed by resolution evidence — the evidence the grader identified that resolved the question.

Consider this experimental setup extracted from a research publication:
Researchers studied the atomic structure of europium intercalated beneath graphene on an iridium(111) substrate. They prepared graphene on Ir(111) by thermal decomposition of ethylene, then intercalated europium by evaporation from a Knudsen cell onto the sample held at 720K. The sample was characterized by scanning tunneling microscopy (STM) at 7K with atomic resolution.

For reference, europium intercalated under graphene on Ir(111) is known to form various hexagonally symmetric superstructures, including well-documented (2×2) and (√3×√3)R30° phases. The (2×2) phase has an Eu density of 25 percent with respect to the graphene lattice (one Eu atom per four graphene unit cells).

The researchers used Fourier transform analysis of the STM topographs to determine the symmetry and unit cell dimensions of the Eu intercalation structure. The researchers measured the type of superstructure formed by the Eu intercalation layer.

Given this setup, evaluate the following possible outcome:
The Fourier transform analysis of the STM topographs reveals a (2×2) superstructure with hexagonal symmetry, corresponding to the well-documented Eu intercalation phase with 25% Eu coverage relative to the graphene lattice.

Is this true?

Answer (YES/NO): NO